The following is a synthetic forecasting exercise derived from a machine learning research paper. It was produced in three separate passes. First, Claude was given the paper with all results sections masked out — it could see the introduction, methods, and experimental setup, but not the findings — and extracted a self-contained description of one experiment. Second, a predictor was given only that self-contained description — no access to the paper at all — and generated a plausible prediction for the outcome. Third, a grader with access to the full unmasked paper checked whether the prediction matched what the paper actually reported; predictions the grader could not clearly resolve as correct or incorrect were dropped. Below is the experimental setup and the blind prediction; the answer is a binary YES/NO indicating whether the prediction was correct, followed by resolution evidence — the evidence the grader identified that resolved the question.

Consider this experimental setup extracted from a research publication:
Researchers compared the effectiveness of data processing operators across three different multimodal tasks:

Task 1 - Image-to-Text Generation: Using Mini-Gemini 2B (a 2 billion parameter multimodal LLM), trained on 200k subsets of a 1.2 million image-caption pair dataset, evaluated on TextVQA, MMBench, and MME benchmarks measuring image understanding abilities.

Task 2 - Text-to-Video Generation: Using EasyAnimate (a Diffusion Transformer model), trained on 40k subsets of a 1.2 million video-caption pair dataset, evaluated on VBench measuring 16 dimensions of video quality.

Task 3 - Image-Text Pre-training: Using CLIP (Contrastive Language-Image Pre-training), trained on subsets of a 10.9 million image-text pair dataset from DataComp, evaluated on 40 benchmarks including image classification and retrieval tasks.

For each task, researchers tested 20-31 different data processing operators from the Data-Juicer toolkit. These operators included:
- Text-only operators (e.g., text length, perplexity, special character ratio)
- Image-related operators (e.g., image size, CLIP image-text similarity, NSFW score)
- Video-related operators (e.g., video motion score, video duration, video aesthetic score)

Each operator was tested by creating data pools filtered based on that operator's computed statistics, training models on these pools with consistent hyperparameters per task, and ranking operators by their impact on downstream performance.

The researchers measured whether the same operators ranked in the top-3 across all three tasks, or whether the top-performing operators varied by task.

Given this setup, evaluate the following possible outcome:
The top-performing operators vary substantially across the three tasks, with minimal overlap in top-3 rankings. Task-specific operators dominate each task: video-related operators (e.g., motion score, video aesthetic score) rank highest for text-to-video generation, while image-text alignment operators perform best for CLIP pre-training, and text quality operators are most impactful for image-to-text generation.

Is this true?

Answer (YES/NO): YES